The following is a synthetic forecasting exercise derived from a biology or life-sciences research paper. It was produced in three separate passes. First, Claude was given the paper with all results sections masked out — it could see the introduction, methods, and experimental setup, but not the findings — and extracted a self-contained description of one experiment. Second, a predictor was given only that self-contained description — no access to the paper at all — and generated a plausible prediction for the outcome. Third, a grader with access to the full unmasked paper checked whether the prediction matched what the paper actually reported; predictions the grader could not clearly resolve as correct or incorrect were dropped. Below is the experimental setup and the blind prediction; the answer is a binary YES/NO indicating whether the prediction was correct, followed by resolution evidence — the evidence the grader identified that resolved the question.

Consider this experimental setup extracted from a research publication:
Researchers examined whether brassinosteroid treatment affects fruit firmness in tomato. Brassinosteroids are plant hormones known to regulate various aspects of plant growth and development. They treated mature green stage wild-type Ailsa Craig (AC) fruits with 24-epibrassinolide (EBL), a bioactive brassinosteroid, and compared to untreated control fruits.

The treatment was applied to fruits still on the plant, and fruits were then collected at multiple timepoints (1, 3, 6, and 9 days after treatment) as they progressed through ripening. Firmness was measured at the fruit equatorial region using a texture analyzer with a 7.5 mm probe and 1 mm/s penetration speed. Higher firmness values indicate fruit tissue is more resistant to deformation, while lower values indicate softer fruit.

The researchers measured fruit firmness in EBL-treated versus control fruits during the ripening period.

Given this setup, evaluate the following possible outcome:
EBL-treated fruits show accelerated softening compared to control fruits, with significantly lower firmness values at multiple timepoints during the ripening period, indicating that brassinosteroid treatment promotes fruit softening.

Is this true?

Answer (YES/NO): YES